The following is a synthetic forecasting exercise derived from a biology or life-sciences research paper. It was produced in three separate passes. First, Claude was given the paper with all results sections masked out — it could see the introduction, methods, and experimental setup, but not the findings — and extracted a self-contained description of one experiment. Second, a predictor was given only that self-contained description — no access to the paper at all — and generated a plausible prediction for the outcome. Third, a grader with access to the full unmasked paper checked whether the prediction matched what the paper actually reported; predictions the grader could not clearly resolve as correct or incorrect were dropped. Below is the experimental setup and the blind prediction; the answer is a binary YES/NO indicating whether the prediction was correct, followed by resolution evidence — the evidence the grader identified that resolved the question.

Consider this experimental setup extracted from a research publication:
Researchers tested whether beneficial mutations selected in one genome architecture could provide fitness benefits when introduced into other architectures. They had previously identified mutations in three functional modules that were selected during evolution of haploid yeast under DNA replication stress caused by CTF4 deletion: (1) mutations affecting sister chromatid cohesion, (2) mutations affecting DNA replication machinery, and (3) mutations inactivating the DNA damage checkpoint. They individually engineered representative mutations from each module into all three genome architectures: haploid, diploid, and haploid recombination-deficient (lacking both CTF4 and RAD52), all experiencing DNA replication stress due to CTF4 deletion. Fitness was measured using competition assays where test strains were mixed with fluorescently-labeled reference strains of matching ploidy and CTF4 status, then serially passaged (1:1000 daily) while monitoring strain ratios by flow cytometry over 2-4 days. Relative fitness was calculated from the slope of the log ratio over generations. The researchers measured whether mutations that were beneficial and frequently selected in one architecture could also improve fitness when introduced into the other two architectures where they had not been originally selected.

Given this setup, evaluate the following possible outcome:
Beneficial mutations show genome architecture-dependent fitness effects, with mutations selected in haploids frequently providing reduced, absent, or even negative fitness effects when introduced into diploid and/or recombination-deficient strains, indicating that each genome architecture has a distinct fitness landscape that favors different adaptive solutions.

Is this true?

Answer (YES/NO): NO